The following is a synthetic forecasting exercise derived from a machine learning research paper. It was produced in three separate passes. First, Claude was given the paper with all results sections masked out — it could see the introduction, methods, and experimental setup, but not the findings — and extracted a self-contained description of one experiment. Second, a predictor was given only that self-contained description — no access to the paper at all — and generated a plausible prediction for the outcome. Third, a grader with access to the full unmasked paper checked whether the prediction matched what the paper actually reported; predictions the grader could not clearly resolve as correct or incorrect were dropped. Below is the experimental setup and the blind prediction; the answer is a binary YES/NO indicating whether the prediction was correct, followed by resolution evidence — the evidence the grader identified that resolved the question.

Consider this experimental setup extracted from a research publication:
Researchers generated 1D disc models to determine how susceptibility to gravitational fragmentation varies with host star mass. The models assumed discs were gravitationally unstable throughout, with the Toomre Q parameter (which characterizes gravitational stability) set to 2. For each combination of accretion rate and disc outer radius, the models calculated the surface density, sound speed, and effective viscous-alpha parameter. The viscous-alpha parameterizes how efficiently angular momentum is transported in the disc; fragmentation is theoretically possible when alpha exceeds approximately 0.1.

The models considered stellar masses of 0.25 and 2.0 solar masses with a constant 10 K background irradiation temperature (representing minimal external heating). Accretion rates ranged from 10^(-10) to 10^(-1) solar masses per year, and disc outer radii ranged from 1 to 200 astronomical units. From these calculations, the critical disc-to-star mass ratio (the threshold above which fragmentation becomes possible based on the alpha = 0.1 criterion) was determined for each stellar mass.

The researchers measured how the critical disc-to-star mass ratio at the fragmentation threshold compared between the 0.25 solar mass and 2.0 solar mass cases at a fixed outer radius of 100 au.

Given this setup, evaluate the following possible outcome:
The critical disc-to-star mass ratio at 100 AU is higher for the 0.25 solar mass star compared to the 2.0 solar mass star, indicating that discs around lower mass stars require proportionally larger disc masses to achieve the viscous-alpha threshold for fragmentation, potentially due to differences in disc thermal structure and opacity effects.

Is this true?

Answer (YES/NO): YES